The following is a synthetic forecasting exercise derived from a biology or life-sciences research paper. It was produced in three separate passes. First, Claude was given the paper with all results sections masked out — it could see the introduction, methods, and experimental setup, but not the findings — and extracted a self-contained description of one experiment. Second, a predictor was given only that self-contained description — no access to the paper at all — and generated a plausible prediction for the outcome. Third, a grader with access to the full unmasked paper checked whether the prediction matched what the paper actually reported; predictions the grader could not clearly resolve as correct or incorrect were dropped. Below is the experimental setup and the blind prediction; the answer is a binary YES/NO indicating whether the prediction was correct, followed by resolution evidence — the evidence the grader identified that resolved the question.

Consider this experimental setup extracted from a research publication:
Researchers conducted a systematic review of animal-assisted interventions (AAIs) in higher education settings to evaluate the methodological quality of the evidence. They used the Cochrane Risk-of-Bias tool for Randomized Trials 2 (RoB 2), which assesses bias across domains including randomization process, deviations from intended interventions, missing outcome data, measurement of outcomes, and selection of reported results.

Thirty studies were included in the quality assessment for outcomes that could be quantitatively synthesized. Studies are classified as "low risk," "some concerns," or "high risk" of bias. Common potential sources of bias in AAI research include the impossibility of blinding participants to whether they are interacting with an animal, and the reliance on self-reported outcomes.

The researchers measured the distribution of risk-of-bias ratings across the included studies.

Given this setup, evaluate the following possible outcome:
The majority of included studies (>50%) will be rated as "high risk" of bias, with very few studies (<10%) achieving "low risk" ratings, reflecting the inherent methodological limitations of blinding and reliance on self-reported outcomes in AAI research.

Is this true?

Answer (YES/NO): NO